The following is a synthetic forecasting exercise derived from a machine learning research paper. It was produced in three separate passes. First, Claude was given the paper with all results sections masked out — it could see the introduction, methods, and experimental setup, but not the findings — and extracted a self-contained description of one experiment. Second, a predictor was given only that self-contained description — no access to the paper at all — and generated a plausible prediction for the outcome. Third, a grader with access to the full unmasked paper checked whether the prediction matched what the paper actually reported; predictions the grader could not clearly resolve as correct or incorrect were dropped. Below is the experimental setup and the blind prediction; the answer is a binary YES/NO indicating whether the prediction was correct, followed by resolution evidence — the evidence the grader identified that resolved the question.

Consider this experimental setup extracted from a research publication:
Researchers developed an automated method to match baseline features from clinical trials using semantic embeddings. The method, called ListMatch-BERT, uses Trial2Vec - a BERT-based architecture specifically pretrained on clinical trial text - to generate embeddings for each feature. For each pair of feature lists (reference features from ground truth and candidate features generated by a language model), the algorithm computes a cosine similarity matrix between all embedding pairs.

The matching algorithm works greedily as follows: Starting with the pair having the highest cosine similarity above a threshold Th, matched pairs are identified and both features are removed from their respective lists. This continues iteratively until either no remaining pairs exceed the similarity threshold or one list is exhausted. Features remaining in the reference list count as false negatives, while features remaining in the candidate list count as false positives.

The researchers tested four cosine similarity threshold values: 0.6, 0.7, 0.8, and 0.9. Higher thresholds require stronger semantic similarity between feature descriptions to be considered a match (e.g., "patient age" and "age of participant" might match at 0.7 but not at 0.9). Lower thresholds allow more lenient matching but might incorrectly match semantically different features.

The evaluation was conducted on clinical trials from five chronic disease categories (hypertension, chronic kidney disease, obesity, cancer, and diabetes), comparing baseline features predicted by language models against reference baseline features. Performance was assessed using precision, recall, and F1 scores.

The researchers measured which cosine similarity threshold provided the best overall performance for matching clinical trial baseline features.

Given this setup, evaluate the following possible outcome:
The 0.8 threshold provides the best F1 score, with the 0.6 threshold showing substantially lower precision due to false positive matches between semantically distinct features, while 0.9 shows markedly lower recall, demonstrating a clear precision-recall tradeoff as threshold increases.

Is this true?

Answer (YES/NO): NO